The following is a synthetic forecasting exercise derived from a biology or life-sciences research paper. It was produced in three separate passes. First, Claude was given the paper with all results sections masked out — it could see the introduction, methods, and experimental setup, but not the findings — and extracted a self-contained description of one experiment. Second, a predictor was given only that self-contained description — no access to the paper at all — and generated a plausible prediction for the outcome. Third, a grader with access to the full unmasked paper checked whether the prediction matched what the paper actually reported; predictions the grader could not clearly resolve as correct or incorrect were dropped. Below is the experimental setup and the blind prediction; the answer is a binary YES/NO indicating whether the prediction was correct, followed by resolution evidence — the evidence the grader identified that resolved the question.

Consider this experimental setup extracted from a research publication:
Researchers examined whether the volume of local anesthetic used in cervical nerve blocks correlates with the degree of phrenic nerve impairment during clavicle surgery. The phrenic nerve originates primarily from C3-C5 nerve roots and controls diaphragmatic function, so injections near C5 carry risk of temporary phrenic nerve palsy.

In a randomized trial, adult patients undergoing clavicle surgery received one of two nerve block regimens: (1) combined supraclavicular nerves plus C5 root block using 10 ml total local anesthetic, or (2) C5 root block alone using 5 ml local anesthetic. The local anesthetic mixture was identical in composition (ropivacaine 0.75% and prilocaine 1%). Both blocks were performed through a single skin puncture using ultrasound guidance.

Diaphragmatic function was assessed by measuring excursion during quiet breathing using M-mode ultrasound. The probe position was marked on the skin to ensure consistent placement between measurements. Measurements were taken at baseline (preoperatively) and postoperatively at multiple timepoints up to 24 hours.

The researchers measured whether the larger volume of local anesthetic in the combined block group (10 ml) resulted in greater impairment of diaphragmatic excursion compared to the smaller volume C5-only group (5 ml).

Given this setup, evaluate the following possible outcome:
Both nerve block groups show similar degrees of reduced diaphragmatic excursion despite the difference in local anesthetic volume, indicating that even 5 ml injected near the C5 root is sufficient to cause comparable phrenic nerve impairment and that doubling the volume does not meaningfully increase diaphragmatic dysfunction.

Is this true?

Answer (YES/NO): NO